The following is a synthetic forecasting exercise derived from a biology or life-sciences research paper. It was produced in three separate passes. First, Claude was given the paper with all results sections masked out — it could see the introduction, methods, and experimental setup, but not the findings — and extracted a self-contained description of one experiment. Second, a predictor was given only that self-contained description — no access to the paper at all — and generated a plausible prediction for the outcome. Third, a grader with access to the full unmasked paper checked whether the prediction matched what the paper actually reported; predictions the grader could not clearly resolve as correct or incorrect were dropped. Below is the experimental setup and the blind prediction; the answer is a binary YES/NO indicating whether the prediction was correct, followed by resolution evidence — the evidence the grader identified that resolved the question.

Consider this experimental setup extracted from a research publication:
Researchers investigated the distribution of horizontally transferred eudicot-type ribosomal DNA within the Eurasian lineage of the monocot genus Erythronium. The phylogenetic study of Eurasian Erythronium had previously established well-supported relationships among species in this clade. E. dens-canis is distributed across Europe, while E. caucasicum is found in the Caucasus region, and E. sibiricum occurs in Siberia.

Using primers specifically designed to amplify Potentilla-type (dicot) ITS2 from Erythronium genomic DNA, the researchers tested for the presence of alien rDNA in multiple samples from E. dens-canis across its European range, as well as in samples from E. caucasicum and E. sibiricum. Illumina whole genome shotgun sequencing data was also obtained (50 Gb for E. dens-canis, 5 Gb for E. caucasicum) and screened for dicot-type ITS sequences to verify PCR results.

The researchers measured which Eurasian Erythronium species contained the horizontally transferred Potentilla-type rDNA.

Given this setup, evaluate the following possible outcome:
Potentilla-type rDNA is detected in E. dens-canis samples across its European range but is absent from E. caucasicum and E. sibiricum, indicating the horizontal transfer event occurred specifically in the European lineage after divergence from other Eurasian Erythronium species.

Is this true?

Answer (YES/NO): NO